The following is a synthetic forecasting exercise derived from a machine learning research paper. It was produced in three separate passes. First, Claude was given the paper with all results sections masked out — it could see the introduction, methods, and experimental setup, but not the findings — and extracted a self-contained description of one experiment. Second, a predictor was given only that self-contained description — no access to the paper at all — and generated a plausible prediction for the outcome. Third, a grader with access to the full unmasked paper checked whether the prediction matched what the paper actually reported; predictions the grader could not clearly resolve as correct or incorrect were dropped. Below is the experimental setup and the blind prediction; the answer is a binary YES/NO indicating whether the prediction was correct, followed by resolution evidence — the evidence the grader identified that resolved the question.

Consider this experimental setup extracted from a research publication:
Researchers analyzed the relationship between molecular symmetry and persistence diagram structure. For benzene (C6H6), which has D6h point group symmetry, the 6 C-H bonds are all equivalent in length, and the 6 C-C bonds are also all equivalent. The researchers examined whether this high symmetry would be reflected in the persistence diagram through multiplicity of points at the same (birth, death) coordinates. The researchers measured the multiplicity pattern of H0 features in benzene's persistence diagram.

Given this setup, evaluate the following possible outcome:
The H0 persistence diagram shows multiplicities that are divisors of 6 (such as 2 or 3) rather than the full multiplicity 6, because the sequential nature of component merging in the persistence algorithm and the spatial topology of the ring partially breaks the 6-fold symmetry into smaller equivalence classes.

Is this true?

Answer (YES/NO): NO